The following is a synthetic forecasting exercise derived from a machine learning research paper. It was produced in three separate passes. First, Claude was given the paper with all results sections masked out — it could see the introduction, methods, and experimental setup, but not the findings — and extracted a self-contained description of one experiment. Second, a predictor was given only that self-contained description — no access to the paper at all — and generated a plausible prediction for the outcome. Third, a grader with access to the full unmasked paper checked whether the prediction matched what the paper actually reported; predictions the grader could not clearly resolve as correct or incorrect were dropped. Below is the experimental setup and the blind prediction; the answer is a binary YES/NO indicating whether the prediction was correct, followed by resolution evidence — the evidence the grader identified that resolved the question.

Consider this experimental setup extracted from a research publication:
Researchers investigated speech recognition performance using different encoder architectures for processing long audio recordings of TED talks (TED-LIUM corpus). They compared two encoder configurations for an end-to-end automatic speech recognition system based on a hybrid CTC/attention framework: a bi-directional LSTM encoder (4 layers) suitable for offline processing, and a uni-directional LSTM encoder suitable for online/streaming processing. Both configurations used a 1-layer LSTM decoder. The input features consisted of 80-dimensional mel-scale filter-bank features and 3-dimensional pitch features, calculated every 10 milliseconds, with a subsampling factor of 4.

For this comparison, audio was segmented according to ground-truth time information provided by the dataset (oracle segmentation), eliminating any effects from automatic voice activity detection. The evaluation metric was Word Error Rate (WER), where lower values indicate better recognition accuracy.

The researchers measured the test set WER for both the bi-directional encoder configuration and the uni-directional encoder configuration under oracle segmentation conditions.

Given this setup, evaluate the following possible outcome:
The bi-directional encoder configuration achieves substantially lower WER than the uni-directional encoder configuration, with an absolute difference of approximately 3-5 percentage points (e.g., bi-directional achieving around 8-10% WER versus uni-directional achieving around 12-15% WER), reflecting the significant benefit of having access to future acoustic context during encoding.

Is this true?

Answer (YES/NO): NO